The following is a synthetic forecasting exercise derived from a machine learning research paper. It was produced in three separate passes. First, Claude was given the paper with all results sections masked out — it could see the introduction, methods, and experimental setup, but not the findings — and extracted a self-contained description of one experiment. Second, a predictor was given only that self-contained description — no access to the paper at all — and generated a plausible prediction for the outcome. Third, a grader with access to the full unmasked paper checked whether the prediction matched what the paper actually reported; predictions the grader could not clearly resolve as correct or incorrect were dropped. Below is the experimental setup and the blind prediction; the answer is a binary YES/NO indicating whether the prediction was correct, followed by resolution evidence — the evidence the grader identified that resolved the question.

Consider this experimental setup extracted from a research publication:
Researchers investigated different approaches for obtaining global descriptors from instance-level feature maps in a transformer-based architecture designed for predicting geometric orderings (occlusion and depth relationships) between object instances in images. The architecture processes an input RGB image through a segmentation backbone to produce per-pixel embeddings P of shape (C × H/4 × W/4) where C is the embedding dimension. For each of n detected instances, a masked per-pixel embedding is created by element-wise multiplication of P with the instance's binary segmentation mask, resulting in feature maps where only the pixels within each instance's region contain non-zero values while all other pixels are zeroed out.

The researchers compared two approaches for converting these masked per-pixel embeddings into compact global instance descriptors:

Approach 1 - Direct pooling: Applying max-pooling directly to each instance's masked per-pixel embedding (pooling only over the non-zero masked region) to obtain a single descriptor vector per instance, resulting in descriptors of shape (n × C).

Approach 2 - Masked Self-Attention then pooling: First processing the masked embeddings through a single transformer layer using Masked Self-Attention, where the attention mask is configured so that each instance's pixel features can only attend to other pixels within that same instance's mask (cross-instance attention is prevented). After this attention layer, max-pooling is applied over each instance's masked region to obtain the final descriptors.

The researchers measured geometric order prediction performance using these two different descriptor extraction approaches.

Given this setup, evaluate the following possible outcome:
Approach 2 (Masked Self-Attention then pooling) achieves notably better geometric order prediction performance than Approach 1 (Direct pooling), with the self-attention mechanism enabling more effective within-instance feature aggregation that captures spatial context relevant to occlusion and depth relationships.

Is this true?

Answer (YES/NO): YES